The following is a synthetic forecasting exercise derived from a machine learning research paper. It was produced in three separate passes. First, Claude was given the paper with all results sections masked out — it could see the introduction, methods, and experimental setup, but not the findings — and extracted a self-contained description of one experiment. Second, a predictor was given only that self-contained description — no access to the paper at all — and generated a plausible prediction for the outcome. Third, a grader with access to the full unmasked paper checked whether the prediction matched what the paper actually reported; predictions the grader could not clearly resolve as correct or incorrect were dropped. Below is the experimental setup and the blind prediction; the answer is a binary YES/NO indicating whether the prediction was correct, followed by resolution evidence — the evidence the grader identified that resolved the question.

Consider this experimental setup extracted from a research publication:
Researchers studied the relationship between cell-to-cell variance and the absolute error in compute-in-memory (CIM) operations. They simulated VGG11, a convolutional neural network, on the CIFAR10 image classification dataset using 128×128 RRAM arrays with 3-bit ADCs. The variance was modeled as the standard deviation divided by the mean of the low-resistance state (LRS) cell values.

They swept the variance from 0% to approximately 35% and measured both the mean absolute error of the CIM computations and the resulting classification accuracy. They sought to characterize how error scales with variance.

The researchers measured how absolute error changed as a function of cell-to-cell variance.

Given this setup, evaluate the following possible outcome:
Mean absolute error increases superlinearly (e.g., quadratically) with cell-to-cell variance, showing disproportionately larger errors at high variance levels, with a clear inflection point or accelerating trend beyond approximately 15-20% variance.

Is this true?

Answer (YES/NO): NO